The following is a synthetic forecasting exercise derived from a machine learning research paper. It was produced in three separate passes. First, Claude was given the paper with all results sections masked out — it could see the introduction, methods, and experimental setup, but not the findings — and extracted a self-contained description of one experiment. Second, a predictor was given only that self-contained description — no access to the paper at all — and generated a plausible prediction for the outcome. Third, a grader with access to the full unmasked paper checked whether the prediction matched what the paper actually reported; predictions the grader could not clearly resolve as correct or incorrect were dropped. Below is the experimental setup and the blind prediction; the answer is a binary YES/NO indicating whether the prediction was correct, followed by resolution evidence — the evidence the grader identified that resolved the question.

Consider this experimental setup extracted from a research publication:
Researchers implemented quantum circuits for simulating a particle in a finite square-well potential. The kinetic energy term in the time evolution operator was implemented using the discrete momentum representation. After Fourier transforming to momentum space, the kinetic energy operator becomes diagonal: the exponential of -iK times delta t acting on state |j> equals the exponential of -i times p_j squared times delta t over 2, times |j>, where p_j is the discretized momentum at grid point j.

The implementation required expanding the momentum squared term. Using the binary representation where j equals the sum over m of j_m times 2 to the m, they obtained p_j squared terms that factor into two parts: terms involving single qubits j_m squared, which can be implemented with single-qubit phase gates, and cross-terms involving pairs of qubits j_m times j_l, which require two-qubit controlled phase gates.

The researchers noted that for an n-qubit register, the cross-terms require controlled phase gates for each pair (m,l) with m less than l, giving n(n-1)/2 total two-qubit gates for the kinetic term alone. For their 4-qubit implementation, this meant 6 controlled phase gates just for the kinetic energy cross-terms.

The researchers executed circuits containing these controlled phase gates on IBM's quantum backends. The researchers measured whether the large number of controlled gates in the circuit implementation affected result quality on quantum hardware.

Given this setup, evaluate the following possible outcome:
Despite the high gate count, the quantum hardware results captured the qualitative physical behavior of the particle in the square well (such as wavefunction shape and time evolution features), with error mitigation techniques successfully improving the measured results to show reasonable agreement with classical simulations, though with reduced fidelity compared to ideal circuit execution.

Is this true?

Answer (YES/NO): NO